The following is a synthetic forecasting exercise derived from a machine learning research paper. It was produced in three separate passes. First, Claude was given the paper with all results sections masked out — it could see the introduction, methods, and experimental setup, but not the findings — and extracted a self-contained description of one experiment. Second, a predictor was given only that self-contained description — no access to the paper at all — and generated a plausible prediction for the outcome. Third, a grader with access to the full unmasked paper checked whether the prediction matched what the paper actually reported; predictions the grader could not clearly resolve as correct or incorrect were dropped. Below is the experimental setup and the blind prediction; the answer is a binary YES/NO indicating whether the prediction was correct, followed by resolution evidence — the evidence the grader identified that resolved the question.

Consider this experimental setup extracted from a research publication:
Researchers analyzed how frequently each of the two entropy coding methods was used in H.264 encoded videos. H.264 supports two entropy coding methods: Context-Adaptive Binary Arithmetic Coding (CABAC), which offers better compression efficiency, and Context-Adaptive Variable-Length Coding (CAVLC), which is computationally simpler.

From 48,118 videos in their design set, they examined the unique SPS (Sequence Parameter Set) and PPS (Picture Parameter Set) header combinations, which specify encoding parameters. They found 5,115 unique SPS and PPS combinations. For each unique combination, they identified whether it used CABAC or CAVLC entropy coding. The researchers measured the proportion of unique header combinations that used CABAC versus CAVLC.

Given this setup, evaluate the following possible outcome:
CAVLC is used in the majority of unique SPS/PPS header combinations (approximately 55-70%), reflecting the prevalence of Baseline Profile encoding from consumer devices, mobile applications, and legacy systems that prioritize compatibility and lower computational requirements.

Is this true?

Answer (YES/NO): NO